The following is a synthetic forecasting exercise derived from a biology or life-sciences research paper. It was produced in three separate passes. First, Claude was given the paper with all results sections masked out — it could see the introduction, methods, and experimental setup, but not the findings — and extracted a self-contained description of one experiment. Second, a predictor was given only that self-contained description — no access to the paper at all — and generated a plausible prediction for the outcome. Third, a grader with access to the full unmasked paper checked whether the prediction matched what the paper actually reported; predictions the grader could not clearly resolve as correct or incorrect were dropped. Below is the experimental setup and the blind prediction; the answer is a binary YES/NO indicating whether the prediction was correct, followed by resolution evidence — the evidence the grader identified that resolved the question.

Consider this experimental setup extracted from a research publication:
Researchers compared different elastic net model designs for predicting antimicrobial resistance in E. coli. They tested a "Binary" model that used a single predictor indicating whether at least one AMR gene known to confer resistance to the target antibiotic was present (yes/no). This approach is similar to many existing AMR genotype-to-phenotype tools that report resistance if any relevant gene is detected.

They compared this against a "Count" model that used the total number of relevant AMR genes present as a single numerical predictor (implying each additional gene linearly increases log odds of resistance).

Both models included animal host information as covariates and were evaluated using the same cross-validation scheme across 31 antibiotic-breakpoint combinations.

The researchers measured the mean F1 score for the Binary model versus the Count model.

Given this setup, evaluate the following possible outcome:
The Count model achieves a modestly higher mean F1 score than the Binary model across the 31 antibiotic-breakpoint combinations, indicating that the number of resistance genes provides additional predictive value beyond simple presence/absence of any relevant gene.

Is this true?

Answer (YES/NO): NO